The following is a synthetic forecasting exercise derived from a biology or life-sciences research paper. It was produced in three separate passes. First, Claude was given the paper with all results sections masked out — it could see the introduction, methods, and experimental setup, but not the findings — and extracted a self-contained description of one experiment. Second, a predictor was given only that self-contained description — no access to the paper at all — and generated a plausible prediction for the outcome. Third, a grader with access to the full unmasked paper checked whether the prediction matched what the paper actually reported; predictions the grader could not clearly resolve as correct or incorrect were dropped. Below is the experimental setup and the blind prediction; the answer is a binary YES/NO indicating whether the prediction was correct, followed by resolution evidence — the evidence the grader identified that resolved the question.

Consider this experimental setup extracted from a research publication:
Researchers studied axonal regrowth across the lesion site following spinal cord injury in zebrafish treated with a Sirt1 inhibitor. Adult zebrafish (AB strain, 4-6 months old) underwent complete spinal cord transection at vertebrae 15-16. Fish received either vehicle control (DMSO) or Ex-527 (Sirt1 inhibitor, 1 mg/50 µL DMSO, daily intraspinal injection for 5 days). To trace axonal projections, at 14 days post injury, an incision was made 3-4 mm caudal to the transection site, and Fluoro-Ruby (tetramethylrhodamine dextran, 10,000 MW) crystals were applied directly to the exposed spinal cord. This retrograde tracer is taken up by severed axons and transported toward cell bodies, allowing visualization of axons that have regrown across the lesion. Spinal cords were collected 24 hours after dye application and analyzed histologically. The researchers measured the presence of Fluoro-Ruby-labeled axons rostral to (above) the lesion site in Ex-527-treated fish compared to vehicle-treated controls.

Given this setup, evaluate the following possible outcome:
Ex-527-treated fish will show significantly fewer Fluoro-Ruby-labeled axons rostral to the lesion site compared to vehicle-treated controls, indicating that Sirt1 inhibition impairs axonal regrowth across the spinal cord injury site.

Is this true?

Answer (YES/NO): YES